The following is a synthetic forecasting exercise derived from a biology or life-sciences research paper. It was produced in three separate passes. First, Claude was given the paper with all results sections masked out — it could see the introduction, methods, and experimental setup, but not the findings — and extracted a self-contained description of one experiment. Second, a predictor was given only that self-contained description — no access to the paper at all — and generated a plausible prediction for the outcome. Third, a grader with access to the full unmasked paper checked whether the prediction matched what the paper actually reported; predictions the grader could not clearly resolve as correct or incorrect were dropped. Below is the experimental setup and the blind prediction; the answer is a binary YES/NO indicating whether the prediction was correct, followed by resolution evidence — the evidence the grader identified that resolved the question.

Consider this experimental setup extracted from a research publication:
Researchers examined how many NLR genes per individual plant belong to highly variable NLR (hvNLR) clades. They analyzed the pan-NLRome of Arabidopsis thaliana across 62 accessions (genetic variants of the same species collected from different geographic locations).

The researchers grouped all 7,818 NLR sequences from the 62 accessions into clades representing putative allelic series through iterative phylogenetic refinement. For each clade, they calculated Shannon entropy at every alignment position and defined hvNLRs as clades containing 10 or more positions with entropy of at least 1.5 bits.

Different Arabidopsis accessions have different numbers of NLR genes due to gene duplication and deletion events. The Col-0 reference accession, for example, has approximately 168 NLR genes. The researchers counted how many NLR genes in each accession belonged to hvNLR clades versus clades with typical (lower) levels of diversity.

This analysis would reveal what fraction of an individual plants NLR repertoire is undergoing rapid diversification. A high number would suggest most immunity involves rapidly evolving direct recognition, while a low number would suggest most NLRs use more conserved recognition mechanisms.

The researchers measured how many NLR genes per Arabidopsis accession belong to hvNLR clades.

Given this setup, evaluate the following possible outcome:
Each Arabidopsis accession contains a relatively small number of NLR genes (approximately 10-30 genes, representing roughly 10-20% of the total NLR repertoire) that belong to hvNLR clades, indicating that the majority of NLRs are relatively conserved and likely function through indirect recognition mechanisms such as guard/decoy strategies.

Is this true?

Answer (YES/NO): NO